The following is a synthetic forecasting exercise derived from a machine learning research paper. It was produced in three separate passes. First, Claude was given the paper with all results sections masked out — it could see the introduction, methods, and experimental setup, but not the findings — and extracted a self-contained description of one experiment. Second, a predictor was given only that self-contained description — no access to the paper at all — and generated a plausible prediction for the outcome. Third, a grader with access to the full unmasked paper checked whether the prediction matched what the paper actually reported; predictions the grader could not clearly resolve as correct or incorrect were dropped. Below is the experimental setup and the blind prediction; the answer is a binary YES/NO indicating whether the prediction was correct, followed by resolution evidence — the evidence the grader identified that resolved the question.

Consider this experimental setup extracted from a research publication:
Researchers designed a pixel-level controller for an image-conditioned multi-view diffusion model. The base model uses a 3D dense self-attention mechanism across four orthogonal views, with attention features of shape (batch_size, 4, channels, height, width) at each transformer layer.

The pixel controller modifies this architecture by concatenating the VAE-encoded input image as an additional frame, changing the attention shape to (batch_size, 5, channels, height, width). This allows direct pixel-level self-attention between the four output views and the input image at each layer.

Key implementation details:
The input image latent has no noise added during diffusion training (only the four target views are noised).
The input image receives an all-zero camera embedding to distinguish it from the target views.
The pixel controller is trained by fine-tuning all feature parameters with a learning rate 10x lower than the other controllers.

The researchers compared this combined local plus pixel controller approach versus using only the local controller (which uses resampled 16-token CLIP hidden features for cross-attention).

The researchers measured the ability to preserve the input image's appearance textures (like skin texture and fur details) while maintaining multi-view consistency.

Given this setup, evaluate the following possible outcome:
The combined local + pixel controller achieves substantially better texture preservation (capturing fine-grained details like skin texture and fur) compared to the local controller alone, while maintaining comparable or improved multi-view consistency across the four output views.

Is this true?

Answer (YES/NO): YES